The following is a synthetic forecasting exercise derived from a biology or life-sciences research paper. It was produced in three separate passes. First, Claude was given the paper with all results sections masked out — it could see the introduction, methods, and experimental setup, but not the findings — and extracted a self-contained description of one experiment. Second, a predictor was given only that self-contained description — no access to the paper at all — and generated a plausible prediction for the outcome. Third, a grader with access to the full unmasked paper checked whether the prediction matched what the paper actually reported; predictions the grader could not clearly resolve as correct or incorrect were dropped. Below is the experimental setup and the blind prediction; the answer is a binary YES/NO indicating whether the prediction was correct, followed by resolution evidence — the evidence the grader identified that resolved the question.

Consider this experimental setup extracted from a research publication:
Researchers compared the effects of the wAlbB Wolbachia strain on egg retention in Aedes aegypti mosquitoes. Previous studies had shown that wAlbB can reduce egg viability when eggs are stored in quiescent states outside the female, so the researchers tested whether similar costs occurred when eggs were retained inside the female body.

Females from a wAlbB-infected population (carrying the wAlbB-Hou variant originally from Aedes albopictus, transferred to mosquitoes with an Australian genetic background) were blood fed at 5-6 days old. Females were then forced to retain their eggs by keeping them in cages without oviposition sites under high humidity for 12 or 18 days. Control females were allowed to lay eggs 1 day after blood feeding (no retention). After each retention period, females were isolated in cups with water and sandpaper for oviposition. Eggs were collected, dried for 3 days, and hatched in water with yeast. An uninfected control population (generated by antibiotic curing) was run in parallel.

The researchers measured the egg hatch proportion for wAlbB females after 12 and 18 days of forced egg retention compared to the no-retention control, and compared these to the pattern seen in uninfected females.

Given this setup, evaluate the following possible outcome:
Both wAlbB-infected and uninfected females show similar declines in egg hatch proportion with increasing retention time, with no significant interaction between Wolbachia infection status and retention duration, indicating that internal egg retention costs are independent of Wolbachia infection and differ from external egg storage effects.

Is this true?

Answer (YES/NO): NO